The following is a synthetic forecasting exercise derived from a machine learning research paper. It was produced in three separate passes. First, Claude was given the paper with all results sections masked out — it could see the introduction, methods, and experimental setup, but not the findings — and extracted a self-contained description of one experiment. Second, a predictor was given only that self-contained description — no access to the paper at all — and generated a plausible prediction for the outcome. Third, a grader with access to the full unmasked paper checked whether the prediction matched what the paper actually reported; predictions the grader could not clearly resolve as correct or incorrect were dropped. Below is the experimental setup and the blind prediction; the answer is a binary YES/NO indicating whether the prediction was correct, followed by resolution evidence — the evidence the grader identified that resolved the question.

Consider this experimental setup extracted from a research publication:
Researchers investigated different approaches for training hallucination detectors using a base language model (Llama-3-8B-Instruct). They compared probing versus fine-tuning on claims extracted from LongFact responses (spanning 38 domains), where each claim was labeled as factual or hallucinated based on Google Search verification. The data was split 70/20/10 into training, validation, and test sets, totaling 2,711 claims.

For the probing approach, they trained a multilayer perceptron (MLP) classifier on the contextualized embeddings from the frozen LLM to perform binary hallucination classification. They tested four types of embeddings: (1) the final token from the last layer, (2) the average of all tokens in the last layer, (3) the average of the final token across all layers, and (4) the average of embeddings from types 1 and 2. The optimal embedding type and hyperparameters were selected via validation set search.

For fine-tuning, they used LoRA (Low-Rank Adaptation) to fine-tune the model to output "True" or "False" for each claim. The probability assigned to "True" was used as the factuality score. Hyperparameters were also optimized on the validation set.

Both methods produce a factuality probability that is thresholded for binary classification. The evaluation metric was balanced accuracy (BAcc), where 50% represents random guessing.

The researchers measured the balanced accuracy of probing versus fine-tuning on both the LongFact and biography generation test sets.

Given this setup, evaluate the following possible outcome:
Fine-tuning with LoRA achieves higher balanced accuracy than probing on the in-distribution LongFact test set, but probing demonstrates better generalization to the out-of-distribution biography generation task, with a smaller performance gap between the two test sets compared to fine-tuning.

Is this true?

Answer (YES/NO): NO